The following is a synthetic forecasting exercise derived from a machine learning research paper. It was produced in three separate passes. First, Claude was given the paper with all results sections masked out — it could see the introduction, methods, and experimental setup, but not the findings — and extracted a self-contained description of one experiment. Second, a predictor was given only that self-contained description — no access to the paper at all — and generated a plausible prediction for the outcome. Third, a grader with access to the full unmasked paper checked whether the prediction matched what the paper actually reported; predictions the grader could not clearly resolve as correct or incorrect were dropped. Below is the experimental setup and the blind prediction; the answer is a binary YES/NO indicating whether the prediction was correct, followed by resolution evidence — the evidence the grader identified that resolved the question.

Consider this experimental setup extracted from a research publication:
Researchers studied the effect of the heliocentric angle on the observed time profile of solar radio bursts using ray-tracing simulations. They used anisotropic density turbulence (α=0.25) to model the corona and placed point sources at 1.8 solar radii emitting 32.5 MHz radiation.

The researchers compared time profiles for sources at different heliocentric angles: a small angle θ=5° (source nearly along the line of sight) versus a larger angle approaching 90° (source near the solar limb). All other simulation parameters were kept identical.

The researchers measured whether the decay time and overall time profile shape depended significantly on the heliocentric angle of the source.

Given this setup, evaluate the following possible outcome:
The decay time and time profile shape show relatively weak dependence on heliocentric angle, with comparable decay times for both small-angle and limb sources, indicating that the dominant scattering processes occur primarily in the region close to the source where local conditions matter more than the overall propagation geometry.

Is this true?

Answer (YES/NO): YES